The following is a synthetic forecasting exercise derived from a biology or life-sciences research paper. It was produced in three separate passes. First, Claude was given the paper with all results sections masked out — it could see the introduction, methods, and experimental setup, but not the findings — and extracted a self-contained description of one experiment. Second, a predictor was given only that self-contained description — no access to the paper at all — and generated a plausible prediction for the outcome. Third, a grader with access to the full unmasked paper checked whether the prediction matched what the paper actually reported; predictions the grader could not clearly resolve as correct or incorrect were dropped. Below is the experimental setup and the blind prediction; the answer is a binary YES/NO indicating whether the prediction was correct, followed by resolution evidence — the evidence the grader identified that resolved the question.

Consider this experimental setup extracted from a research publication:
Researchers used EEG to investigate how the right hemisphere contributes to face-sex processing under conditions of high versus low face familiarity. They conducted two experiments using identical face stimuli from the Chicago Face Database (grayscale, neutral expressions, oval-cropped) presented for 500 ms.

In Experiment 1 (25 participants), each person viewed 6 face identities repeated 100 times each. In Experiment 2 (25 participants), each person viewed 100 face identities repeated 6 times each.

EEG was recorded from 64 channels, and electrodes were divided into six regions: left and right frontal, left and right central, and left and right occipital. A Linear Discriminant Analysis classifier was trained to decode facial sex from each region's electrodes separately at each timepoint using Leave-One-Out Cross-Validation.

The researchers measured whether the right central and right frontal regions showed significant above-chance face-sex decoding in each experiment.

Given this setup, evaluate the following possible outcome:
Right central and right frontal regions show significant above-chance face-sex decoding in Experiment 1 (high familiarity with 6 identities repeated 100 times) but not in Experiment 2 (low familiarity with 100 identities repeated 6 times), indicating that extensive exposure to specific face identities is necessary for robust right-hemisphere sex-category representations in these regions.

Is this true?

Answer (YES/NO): YES